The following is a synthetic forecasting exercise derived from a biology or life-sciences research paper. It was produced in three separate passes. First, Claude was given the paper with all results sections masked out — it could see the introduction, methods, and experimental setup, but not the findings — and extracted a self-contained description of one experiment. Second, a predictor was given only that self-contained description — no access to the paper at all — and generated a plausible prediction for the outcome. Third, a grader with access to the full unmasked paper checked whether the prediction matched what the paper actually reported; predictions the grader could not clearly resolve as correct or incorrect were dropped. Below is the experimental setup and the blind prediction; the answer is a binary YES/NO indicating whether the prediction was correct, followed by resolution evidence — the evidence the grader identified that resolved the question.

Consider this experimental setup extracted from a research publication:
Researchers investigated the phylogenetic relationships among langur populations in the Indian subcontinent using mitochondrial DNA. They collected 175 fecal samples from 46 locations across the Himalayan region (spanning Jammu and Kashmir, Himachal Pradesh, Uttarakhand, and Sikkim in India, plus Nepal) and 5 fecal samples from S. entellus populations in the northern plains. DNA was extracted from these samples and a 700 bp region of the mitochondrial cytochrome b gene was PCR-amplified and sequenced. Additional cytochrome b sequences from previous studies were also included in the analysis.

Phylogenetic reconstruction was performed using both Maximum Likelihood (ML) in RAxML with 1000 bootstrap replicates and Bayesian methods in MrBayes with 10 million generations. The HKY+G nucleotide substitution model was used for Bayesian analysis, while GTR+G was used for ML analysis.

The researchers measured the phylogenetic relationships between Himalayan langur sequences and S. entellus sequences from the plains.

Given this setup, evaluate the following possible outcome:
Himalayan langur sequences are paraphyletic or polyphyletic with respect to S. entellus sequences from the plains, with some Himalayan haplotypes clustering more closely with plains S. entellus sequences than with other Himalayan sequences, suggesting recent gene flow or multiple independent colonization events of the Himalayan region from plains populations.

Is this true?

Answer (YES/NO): NO